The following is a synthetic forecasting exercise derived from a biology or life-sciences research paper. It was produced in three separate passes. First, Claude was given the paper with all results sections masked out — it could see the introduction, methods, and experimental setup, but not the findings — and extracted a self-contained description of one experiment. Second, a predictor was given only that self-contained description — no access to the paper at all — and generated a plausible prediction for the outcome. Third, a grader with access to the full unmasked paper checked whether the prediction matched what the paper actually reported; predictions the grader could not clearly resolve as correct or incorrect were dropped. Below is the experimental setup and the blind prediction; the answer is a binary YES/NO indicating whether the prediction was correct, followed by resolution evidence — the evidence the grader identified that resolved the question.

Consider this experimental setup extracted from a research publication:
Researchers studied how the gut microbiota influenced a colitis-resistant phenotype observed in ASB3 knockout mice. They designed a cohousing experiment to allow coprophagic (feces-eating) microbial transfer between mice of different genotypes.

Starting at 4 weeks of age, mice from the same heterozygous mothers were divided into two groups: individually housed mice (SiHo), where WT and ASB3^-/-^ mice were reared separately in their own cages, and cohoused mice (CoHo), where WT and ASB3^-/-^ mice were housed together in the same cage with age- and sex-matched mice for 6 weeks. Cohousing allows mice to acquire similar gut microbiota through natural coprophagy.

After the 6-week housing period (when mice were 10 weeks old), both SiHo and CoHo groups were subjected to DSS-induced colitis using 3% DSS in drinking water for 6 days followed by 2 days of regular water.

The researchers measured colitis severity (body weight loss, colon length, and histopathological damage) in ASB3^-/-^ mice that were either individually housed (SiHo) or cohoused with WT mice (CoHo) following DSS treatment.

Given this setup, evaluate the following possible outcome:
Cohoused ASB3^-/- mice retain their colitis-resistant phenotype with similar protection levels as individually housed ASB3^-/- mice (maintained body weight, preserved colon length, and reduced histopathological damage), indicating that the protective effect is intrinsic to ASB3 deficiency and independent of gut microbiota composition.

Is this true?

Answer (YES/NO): NO